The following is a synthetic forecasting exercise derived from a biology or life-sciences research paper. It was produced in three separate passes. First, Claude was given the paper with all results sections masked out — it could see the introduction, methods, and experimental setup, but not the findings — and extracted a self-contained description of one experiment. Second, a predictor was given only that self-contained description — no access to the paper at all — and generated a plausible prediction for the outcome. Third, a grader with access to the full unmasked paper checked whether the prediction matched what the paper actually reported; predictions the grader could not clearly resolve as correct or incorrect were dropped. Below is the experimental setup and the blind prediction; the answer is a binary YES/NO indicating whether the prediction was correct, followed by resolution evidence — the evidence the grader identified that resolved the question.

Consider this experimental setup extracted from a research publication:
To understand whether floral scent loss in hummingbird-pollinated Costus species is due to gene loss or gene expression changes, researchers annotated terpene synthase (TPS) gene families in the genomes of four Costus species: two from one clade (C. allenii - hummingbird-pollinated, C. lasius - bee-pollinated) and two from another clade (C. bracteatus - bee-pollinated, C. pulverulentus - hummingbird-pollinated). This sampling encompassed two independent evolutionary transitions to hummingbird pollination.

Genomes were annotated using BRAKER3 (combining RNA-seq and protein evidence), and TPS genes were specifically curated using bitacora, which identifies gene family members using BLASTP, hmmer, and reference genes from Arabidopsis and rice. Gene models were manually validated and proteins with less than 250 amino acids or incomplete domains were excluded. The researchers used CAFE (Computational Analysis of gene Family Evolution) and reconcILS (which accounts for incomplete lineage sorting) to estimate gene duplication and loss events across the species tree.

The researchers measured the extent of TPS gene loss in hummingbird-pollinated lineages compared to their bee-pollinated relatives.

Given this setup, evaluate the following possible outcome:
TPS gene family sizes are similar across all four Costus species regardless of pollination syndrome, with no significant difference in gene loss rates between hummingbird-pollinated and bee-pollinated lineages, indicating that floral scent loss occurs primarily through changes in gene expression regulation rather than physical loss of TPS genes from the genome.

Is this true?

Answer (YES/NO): YES